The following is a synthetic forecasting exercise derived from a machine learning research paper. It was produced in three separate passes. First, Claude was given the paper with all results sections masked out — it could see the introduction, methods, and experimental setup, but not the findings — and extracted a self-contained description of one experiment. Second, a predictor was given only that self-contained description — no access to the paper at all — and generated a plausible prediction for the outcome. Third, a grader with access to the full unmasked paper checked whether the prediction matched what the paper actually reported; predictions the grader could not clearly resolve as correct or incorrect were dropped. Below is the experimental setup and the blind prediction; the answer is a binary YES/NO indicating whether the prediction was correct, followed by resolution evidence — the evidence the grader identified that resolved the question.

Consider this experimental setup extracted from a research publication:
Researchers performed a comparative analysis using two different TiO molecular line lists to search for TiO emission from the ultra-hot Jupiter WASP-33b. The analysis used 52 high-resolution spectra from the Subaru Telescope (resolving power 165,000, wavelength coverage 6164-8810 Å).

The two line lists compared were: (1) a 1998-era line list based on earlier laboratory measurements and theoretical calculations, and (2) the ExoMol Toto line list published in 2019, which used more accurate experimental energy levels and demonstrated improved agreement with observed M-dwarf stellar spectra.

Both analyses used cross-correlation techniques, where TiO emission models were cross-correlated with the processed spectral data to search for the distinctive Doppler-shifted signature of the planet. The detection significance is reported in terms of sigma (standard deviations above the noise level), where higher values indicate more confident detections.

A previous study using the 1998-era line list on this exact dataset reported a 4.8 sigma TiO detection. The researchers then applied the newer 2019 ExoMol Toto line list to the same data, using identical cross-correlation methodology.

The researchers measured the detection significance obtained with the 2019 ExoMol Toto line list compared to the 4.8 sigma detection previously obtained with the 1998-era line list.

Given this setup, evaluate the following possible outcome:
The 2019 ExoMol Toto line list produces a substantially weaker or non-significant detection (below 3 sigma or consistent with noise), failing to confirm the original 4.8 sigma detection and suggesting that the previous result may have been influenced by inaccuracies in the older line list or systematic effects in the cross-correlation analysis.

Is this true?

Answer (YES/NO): NO